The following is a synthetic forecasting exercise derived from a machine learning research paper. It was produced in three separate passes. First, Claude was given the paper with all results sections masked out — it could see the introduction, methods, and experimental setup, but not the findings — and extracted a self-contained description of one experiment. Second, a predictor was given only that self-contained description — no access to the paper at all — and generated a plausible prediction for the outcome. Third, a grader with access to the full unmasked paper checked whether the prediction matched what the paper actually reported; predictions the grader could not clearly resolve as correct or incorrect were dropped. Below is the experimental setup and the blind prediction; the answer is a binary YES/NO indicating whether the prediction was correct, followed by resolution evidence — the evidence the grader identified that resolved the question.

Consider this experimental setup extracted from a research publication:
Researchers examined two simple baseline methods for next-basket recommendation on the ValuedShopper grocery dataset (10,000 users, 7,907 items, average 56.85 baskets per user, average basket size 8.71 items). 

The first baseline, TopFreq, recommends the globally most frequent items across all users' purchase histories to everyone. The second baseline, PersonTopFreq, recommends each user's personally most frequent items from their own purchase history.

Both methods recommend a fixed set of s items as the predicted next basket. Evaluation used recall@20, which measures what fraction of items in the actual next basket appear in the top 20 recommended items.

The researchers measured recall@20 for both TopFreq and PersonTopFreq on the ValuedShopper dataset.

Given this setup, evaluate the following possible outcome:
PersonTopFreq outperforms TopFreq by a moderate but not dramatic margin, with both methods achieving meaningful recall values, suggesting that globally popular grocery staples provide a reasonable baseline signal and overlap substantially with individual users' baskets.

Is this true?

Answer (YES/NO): NO